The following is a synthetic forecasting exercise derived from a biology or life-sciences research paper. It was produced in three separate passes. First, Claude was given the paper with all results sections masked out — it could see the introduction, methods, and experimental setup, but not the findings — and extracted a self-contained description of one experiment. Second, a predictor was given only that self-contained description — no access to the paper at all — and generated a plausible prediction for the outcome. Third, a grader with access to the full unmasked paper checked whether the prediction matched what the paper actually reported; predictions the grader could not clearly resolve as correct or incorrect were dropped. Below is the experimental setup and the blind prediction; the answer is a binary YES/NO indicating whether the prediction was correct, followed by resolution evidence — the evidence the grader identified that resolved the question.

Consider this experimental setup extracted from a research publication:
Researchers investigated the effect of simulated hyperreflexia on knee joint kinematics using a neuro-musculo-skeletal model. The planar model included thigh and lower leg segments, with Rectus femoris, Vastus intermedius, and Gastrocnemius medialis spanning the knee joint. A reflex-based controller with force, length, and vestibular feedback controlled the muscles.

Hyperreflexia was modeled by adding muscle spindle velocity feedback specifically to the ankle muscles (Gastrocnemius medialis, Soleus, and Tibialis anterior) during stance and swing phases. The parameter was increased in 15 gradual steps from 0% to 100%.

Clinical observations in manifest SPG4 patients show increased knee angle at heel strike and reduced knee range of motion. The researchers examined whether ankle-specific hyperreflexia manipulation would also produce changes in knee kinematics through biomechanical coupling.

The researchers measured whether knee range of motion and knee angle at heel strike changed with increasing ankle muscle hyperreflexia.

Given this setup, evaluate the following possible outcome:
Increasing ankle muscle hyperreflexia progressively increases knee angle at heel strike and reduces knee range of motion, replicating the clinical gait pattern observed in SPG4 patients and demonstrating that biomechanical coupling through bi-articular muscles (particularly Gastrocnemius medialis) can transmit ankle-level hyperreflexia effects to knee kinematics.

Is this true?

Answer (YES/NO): NO